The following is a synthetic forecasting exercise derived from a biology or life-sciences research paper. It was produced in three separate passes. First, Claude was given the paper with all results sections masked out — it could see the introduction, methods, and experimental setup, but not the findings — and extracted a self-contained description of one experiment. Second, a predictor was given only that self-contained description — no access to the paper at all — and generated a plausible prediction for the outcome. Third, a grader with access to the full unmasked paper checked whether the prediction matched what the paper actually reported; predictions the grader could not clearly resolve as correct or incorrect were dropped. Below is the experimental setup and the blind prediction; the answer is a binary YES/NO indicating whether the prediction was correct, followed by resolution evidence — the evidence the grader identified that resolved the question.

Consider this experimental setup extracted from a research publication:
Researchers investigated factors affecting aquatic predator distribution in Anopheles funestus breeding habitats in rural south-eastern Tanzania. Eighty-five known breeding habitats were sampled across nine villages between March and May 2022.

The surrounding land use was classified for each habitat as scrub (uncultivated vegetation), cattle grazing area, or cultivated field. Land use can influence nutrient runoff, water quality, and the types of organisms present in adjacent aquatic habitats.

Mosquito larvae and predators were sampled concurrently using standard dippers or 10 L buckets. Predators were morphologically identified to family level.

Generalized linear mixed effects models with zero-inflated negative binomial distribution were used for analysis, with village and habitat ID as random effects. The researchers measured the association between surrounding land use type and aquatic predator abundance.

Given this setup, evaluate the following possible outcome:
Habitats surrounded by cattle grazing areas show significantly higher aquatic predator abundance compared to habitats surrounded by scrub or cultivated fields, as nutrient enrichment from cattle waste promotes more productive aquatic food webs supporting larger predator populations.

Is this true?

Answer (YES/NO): NO